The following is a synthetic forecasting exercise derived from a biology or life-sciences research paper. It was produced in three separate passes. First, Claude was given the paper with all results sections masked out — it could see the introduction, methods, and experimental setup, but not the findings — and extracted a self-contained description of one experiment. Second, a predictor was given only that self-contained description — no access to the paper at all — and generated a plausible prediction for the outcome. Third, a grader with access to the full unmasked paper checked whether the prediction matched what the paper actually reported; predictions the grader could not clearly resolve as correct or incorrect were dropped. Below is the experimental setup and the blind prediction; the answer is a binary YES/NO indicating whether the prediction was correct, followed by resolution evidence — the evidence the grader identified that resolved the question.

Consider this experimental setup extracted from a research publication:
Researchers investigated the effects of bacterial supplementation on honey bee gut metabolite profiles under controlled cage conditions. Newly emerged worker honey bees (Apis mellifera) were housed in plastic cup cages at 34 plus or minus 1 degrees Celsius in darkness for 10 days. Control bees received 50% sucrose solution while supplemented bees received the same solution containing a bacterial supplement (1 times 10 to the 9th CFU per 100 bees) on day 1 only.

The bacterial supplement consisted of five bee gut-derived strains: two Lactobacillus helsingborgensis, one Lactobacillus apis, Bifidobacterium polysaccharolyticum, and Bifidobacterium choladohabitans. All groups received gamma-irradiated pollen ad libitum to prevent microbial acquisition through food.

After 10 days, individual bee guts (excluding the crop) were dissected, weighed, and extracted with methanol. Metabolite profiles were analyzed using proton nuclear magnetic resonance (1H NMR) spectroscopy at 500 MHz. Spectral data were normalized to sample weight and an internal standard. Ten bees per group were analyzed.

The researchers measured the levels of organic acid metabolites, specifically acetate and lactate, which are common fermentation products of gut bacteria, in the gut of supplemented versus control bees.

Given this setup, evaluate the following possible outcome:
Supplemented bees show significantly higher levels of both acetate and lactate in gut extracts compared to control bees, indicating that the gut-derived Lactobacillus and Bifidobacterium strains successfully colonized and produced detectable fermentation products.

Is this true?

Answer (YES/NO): NO